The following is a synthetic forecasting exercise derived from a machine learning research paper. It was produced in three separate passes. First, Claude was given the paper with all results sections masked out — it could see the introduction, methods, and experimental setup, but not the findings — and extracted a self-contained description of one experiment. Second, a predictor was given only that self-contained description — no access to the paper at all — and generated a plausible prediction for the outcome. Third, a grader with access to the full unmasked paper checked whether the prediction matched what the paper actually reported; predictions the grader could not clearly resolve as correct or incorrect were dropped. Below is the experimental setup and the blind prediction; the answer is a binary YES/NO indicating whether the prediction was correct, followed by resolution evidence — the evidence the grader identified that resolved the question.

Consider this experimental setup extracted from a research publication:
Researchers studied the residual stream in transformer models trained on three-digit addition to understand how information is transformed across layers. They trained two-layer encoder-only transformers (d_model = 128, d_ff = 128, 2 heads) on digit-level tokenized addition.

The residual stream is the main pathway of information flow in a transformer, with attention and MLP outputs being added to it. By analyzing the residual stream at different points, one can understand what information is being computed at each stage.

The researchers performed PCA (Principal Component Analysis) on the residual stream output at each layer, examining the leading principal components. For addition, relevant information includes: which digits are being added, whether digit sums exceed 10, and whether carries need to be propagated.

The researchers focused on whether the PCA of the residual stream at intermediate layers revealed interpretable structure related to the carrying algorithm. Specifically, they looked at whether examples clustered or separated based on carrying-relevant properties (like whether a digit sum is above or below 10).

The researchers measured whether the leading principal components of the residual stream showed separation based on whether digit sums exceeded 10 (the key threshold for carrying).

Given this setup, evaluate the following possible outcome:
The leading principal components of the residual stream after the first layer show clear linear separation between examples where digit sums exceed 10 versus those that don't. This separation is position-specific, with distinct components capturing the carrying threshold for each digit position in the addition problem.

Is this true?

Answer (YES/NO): YES